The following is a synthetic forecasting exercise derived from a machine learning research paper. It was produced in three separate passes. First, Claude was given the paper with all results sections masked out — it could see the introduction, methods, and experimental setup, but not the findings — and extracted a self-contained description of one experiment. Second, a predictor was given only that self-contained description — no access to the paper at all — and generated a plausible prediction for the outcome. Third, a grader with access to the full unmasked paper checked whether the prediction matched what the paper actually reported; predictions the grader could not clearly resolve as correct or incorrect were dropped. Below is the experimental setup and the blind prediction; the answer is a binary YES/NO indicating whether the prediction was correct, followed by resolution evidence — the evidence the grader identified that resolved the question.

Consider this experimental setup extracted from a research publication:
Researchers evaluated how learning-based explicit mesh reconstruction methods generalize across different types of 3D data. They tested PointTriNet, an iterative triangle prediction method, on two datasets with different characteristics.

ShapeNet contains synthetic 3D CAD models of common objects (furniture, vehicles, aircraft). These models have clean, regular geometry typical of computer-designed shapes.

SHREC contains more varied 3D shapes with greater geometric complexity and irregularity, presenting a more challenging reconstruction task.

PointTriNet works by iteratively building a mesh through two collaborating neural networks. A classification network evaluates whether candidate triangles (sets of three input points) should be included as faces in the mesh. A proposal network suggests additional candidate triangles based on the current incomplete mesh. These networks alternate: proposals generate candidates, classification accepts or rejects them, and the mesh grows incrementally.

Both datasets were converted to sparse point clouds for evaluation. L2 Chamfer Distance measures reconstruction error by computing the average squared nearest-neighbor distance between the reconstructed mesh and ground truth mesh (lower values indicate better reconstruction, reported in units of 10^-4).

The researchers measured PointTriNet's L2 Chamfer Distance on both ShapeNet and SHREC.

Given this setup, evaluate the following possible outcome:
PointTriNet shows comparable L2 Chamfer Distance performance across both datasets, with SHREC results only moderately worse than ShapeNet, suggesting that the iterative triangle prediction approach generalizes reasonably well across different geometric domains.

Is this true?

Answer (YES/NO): NO